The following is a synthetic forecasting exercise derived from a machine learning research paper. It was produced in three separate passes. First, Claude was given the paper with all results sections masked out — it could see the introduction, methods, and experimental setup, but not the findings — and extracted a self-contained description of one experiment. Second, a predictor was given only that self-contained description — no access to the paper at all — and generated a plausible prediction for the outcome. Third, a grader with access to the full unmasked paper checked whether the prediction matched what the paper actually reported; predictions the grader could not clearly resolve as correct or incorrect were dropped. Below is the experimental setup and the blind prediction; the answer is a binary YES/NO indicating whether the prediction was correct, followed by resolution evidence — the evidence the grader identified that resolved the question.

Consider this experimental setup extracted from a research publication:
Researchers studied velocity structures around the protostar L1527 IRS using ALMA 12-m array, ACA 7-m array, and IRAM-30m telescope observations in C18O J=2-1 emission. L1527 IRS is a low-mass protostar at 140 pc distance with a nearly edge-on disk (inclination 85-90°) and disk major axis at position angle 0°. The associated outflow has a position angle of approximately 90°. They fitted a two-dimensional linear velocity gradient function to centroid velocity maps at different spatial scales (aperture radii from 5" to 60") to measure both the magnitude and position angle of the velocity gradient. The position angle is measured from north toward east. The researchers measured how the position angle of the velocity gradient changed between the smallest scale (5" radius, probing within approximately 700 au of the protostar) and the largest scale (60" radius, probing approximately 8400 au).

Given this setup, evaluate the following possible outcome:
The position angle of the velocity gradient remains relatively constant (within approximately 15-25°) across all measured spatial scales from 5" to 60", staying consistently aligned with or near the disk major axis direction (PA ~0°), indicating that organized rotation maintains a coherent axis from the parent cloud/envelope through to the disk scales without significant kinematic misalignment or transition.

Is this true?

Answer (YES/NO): NO